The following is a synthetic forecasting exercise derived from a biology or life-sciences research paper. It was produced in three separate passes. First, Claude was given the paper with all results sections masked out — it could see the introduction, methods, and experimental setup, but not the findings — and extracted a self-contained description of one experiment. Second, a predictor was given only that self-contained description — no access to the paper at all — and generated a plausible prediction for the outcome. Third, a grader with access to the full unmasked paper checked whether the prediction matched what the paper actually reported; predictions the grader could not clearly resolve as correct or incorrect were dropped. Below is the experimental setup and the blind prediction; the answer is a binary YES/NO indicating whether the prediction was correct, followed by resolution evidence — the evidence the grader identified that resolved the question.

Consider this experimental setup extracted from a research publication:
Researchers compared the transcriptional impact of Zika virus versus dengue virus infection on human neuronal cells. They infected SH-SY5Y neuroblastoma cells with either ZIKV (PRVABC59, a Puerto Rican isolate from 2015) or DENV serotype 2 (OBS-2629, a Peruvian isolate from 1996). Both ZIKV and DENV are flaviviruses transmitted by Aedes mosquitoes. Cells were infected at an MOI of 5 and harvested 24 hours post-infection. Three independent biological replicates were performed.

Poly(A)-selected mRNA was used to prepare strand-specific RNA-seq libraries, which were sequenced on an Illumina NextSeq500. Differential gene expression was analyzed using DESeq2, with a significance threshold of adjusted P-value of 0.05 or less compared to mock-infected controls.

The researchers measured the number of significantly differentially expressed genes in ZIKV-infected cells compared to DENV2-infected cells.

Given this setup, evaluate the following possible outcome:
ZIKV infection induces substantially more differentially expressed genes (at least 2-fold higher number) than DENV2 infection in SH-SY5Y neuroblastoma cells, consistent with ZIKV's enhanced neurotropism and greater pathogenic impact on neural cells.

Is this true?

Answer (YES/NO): YES